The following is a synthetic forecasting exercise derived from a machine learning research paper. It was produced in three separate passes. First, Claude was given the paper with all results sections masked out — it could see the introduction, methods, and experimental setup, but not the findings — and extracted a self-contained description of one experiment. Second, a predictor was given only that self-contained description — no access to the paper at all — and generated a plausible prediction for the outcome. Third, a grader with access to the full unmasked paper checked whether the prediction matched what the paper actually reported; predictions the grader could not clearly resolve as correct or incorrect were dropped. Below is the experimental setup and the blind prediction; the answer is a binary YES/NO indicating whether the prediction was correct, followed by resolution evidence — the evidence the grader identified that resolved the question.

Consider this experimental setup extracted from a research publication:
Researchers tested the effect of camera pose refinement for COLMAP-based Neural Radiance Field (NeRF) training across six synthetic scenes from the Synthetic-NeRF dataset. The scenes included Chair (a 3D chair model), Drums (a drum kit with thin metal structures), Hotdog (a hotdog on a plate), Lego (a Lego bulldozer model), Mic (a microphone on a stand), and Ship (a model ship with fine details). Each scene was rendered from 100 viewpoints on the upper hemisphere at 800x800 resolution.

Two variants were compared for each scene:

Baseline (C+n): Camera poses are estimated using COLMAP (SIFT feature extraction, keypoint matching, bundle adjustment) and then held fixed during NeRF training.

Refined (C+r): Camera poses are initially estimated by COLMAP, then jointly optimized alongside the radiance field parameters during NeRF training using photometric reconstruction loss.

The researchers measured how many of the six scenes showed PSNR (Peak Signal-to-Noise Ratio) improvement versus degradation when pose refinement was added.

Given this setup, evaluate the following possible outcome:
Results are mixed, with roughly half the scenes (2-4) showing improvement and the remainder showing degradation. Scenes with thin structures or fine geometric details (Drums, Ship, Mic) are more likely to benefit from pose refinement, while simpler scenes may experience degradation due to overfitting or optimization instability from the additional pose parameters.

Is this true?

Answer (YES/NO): NO